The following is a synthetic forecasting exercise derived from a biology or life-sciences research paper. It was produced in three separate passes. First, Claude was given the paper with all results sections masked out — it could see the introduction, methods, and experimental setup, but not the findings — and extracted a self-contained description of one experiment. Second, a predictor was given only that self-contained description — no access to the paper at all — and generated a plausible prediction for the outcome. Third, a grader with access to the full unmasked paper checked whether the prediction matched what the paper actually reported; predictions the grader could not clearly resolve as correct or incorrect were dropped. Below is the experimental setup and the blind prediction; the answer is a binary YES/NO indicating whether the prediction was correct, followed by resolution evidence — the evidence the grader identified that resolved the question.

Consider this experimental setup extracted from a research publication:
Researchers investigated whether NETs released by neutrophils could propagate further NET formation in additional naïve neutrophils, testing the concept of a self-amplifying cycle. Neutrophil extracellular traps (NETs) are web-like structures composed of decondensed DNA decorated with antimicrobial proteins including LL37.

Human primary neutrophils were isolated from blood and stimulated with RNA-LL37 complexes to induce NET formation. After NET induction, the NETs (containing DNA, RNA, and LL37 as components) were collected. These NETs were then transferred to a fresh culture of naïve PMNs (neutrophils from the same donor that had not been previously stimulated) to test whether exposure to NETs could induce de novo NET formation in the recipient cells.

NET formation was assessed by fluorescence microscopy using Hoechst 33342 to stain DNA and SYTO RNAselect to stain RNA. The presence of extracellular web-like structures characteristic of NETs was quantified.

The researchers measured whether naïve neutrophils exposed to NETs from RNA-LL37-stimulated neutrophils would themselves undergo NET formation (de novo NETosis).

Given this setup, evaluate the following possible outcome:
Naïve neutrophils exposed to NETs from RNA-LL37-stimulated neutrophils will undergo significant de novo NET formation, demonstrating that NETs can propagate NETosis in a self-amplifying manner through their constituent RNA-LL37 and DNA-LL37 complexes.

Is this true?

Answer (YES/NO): YES